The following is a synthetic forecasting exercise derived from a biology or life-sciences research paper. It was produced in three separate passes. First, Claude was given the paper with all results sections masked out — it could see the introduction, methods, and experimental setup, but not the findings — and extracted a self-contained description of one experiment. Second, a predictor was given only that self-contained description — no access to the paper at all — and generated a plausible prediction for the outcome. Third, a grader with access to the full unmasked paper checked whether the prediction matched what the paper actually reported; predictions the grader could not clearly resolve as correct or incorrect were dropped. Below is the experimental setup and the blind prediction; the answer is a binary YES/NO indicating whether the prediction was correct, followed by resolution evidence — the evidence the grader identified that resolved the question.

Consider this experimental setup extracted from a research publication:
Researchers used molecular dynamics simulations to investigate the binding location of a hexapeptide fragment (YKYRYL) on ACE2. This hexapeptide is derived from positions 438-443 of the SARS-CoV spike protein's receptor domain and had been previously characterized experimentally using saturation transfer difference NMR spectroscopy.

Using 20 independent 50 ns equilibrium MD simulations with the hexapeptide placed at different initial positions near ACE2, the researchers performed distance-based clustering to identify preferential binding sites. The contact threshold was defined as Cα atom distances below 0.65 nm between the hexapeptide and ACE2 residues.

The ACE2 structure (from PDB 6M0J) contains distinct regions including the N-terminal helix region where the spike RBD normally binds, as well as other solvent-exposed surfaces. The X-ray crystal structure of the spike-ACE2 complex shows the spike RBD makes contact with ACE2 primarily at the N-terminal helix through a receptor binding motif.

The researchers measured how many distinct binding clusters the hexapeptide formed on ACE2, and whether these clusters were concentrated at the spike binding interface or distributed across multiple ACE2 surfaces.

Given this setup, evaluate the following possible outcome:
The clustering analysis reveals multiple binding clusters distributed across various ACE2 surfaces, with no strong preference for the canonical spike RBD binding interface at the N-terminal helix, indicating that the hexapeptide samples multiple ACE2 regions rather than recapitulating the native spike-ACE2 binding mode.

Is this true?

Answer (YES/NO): NO